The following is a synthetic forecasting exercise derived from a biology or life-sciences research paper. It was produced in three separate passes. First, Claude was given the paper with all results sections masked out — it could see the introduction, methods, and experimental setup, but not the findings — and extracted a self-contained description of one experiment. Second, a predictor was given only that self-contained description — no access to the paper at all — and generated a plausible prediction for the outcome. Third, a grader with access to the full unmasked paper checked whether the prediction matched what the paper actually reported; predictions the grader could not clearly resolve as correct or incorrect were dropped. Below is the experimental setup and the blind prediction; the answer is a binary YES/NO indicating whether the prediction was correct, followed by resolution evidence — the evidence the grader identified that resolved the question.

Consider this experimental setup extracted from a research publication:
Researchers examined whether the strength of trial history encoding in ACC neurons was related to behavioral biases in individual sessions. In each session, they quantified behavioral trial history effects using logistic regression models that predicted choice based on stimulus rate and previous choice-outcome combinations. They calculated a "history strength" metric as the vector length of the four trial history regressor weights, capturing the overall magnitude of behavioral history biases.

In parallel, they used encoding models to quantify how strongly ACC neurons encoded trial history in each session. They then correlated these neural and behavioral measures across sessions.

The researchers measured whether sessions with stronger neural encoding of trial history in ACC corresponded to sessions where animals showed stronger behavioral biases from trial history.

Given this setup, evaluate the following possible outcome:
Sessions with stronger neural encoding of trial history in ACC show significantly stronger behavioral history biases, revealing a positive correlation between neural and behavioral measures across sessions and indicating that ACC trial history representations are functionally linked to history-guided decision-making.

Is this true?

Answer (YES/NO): NO